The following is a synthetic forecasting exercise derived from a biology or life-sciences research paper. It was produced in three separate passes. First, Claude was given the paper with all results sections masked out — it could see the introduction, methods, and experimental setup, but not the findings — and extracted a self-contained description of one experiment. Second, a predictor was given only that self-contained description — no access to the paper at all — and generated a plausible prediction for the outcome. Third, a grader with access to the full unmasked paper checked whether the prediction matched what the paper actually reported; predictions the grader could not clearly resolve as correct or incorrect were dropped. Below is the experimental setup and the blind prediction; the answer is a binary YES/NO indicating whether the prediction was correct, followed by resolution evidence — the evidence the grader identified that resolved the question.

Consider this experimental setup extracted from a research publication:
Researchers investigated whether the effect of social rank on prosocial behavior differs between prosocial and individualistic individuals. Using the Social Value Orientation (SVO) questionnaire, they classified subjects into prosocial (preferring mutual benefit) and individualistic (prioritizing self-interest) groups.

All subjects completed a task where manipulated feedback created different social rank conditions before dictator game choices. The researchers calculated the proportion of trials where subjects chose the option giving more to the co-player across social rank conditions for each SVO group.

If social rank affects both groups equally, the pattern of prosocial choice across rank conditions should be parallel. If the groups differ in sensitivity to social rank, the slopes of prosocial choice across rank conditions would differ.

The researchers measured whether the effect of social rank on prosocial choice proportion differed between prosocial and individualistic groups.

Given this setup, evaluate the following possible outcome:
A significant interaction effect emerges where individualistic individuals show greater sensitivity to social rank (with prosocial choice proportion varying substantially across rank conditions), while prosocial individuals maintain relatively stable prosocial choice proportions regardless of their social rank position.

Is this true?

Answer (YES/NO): NO